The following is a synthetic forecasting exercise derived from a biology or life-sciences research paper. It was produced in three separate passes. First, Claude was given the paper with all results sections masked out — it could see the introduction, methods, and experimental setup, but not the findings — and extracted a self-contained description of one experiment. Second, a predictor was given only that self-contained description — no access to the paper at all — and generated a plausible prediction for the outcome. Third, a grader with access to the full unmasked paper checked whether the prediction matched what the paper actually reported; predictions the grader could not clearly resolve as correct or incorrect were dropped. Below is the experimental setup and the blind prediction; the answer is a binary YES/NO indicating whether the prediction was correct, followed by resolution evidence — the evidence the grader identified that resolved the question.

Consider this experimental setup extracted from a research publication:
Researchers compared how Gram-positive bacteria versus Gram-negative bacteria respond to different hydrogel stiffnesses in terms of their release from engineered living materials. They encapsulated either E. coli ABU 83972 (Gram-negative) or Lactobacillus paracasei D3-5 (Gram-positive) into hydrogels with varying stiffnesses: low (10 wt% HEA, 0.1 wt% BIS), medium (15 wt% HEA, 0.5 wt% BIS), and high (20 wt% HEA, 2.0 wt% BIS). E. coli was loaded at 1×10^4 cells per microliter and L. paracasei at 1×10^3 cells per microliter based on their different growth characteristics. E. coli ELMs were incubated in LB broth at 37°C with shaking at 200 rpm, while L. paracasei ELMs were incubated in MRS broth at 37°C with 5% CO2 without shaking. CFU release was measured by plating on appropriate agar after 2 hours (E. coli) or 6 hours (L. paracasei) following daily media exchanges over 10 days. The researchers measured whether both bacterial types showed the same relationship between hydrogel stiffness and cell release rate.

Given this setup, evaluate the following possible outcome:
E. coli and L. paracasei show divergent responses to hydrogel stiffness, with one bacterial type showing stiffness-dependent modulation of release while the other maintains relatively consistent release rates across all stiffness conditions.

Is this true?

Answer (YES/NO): NO